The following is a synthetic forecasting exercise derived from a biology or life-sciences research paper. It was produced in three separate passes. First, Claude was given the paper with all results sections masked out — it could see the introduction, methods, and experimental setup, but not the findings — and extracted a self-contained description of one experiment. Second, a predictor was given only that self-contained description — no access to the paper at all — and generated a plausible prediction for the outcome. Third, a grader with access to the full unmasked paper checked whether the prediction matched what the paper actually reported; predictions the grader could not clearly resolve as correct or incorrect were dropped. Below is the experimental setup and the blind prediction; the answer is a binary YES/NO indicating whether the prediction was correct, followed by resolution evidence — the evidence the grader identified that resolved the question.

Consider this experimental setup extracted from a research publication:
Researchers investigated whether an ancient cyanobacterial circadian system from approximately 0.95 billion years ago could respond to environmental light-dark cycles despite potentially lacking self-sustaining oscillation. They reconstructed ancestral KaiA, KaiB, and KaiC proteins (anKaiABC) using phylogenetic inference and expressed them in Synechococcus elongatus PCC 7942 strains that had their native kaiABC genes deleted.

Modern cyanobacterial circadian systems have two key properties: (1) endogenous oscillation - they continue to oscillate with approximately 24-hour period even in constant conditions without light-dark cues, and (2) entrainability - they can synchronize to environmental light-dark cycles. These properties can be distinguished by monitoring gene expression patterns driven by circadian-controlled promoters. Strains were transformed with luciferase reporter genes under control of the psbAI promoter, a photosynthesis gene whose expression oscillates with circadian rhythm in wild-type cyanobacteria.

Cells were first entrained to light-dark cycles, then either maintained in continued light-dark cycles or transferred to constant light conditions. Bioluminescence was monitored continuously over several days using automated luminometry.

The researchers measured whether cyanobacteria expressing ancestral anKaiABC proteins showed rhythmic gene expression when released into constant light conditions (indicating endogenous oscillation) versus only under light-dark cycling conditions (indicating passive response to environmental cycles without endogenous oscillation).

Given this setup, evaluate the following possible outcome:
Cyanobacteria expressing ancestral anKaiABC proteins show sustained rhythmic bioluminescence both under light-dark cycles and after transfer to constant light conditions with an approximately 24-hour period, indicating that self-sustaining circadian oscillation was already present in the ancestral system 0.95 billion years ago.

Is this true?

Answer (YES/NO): NO